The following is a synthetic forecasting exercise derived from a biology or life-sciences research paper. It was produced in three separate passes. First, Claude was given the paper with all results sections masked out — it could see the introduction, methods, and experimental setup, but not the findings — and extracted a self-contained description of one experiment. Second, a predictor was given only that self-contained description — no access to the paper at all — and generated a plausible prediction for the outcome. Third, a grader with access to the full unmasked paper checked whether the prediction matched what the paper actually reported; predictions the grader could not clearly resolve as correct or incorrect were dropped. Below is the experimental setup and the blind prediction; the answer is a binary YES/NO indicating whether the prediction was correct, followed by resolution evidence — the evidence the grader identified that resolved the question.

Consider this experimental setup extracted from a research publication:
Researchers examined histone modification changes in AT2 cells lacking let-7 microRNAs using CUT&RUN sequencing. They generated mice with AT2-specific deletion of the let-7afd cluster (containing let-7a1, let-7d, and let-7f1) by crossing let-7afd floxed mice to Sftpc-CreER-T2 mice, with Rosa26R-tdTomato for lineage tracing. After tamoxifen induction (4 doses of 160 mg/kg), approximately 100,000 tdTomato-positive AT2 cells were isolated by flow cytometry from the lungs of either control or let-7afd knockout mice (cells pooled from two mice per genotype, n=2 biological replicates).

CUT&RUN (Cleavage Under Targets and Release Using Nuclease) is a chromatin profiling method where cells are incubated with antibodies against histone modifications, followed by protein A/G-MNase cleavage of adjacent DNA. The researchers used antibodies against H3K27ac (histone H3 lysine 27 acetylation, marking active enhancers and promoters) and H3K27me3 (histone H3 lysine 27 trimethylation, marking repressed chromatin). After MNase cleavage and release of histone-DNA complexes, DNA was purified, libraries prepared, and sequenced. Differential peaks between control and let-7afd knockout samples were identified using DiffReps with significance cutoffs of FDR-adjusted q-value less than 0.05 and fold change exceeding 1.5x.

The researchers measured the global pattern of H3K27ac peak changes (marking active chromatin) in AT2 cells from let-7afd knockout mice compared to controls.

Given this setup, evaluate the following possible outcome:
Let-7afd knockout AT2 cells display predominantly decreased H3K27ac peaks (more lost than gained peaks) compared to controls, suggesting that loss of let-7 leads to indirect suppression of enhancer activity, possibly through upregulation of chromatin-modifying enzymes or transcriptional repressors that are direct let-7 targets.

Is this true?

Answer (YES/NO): NO